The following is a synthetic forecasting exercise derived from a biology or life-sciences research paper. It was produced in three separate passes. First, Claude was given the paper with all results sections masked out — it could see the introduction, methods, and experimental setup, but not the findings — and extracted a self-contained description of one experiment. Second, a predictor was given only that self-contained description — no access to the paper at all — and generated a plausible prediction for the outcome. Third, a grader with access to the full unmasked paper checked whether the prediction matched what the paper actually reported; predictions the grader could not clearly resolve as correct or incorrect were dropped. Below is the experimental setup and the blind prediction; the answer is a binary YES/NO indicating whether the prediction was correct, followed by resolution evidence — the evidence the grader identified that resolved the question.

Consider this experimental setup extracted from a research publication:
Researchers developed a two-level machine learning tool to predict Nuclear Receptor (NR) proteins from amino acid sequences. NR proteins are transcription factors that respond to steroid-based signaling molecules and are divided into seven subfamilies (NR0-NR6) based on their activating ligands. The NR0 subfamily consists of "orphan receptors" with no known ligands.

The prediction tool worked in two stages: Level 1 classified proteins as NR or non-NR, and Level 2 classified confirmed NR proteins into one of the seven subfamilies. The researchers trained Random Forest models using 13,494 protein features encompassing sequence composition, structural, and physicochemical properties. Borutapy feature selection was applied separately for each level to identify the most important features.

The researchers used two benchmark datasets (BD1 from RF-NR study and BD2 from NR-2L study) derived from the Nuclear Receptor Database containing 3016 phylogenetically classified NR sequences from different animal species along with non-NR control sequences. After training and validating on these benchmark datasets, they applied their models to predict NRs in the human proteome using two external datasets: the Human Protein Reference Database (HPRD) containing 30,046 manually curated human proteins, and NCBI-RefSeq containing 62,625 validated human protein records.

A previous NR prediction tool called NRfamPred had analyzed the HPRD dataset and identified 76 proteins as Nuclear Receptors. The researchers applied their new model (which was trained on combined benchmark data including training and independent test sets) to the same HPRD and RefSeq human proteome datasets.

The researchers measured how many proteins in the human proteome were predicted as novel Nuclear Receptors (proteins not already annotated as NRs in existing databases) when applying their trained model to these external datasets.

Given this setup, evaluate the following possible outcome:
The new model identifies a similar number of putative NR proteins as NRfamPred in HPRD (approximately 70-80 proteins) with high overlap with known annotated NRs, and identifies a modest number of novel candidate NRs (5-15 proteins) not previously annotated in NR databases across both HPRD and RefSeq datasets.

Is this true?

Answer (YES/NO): NO